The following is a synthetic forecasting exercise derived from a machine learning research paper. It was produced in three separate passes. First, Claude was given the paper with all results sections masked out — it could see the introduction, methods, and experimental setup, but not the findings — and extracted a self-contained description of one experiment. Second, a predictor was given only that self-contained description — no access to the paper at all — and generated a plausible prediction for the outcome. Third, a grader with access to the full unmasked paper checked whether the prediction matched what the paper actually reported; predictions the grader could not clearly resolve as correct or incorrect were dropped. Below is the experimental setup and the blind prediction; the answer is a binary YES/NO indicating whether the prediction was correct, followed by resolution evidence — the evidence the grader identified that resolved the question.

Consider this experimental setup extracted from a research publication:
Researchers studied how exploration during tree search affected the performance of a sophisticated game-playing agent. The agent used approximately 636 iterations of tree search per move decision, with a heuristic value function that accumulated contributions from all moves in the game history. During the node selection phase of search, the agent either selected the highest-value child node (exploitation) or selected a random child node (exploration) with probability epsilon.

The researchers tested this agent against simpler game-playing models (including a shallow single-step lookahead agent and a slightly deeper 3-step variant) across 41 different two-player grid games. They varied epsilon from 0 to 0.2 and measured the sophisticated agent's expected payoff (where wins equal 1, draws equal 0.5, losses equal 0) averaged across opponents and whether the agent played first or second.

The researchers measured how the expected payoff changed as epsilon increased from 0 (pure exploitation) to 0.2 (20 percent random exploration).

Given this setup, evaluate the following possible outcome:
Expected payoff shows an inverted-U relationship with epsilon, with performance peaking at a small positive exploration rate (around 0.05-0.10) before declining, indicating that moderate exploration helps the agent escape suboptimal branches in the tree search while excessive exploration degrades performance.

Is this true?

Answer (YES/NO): NO